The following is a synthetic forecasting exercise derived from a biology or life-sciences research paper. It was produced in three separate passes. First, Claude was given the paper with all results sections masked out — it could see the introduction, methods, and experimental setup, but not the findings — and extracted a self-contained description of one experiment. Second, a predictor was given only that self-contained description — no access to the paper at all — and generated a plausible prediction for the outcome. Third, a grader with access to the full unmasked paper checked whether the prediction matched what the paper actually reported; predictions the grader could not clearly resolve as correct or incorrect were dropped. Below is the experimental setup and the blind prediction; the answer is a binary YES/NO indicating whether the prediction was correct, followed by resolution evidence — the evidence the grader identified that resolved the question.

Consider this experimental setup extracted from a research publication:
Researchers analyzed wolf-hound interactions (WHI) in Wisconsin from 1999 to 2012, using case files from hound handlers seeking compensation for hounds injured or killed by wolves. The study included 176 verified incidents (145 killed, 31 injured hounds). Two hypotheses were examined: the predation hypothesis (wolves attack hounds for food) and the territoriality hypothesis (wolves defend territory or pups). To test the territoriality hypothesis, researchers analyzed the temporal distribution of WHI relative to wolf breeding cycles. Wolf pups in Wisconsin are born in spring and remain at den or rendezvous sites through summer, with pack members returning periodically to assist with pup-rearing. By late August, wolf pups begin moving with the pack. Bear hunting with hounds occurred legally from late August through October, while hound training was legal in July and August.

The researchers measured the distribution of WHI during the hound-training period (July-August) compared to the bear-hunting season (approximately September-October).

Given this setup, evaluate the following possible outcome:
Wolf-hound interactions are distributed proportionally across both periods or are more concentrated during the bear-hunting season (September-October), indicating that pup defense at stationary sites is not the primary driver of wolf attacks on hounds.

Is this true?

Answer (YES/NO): NO